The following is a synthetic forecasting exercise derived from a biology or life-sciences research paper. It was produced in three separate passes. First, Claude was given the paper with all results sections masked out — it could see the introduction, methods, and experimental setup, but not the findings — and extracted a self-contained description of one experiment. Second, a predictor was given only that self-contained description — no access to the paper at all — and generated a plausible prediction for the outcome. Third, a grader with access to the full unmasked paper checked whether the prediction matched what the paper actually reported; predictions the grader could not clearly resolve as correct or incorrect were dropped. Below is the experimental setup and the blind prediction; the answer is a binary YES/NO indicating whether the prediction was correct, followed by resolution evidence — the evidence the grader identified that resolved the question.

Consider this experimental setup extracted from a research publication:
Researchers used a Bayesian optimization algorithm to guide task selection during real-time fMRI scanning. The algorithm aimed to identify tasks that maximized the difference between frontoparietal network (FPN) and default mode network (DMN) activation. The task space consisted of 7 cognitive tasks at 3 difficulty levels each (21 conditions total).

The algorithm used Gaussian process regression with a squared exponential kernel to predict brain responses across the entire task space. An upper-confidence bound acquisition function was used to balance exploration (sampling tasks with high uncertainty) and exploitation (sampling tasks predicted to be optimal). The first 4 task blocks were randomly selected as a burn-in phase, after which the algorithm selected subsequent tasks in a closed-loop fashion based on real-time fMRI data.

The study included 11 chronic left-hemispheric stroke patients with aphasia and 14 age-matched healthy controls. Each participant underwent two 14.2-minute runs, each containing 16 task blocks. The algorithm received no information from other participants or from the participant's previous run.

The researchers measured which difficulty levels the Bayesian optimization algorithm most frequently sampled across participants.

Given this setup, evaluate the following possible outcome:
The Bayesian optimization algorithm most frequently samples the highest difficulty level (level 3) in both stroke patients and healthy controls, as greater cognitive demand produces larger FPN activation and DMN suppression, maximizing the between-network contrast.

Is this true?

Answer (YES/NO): YES